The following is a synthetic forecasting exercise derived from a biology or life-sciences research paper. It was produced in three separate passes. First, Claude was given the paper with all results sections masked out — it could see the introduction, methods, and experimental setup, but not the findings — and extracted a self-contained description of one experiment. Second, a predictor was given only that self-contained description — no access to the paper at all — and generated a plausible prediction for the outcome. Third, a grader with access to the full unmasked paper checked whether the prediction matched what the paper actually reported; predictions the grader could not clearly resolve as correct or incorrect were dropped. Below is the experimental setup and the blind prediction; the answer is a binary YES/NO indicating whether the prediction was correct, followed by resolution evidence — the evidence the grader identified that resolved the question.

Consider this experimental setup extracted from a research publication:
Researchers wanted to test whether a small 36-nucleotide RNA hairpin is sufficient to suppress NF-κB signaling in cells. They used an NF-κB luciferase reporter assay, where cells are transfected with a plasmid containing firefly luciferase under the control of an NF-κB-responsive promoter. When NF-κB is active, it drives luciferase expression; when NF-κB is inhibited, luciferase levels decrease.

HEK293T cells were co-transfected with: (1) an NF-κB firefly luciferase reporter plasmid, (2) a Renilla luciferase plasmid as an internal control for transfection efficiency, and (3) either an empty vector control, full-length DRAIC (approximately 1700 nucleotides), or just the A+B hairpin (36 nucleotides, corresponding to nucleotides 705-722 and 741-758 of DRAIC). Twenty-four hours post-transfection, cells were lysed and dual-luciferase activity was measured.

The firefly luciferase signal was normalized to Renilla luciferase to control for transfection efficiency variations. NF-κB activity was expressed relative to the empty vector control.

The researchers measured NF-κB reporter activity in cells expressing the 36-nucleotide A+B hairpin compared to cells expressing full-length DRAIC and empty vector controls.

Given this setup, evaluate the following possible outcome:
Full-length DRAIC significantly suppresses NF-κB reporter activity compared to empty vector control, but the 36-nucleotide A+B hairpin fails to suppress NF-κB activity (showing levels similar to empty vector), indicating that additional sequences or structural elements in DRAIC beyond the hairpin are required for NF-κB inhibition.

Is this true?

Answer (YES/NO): NO